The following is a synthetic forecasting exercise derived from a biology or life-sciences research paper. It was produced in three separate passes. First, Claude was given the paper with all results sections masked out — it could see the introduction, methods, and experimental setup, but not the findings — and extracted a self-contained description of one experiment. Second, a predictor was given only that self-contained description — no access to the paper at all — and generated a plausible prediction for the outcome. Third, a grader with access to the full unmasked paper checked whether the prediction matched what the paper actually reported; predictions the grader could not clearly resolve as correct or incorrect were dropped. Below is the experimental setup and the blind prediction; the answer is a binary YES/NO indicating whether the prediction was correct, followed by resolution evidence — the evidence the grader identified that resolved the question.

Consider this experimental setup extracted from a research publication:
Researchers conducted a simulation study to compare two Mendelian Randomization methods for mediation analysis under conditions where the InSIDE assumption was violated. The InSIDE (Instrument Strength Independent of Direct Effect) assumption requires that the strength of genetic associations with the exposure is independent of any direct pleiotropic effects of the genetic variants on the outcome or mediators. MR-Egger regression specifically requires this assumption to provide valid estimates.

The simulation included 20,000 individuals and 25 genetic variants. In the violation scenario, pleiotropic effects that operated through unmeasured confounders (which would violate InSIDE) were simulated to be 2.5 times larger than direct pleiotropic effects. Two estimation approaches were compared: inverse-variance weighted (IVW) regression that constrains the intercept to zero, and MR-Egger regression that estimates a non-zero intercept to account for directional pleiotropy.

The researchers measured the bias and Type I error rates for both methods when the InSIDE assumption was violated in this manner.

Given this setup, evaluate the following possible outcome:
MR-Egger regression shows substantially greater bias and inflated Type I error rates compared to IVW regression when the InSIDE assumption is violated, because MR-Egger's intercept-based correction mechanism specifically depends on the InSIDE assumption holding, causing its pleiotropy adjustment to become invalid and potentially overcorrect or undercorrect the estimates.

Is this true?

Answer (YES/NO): NO